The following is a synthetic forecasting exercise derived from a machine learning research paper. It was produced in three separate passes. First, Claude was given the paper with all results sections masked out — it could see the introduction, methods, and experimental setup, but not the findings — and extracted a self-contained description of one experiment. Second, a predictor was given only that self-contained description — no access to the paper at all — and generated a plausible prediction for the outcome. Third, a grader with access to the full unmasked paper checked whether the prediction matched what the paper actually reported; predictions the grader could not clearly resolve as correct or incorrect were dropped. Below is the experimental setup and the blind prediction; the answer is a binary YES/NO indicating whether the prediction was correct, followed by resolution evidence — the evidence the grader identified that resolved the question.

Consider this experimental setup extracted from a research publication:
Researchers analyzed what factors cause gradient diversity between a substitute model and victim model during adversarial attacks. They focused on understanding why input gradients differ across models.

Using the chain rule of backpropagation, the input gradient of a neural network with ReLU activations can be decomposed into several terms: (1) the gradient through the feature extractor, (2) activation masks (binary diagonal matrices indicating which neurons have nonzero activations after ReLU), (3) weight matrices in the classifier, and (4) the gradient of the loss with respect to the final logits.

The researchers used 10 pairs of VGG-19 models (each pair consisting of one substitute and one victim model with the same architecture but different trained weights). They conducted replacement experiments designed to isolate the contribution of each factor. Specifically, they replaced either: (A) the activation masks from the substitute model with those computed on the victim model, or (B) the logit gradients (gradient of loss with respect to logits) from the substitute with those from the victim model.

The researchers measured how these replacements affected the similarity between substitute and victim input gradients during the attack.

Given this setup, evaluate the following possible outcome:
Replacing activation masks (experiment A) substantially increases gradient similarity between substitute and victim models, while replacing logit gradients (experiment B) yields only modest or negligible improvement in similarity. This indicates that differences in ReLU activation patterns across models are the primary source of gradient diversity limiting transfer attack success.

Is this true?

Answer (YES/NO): NO